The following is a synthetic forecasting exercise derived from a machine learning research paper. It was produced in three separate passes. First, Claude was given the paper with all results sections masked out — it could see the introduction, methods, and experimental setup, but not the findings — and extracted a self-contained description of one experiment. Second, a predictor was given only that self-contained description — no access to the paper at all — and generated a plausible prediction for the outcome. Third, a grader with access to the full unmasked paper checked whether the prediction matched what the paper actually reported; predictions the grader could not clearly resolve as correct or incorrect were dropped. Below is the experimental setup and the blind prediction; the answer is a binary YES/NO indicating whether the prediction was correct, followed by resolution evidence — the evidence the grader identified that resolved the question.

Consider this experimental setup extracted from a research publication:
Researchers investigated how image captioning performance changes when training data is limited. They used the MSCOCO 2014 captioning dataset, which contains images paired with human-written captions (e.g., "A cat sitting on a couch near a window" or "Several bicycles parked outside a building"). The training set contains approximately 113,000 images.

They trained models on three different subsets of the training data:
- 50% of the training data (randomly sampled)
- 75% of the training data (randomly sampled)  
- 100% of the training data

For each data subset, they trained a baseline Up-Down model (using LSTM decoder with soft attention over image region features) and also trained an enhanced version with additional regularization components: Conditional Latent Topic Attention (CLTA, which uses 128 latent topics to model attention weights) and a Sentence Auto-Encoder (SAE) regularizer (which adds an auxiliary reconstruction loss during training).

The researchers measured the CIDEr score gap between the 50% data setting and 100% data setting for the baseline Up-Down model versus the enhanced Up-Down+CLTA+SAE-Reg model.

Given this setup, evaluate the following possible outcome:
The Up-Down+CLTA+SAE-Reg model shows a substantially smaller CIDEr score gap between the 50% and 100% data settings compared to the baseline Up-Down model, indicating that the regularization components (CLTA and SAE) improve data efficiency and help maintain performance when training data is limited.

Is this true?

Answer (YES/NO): NO